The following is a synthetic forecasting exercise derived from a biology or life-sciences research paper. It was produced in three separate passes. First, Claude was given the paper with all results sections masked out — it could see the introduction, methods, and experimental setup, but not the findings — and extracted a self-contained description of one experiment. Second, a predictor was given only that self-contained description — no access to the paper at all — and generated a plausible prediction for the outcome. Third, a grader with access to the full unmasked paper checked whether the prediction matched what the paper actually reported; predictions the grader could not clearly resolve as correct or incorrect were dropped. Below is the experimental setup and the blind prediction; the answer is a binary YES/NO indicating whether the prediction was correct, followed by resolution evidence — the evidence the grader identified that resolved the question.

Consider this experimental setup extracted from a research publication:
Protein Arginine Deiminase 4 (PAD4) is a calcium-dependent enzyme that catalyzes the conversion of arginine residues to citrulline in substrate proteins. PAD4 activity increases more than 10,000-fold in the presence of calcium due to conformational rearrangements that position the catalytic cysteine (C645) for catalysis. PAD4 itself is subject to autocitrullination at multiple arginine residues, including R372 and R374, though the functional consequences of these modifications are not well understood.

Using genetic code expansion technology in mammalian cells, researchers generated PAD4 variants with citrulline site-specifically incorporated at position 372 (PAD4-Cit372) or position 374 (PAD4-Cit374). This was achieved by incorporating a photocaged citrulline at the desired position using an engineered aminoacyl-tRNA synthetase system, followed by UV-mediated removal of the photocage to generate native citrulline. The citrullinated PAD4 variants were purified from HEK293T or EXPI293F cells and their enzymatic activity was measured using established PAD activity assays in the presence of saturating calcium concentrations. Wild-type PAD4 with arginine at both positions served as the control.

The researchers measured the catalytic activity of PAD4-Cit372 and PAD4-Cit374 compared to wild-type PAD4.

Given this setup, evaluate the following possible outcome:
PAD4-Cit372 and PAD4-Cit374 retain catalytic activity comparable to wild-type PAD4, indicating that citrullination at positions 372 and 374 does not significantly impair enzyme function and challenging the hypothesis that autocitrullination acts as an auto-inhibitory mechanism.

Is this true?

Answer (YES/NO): NO